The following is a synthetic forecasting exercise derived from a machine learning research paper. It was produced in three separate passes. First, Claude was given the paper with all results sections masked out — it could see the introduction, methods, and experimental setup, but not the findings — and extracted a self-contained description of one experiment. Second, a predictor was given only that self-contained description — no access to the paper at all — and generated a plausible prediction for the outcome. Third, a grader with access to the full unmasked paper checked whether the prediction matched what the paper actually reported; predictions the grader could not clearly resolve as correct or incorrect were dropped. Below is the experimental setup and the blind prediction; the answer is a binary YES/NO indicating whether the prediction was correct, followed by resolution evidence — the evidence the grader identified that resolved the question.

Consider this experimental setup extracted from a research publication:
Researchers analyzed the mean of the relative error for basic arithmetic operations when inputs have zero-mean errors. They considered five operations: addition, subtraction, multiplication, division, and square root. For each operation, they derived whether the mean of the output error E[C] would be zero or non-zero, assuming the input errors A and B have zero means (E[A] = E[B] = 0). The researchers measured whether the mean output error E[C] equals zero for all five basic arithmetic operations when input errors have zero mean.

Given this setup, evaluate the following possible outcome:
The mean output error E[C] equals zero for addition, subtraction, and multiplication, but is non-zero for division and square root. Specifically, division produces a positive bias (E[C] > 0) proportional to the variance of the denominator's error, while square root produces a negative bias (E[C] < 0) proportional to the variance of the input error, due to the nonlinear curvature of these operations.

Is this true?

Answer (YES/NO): NO